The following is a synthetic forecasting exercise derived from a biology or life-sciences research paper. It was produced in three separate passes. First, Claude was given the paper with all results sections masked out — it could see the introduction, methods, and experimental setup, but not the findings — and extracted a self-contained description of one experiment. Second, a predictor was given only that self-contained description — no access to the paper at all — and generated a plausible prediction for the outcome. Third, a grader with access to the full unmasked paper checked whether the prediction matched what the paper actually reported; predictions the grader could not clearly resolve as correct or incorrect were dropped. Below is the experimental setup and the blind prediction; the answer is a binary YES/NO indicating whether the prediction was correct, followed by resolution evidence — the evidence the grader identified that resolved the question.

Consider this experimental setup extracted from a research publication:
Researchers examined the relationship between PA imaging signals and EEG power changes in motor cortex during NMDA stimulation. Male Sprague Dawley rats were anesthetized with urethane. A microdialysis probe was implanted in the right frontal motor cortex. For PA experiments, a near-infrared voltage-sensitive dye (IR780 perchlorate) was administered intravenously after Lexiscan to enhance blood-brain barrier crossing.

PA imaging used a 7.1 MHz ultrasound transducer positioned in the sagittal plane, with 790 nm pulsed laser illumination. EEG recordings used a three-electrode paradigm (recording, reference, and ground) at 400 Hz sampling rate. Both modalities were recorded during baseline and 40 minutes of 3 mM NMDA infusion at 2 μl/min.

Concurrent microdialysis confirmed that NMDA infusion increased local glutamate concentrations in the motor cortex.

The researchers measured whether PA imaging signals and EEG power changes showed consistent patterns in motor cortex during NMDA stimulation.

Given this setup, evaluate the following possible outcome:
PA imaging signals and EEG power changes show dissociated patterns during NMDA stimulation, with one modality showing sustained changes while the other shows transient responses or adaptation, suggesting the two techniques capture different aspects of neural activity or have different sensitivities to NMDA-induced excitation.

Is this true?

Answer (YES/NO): NO